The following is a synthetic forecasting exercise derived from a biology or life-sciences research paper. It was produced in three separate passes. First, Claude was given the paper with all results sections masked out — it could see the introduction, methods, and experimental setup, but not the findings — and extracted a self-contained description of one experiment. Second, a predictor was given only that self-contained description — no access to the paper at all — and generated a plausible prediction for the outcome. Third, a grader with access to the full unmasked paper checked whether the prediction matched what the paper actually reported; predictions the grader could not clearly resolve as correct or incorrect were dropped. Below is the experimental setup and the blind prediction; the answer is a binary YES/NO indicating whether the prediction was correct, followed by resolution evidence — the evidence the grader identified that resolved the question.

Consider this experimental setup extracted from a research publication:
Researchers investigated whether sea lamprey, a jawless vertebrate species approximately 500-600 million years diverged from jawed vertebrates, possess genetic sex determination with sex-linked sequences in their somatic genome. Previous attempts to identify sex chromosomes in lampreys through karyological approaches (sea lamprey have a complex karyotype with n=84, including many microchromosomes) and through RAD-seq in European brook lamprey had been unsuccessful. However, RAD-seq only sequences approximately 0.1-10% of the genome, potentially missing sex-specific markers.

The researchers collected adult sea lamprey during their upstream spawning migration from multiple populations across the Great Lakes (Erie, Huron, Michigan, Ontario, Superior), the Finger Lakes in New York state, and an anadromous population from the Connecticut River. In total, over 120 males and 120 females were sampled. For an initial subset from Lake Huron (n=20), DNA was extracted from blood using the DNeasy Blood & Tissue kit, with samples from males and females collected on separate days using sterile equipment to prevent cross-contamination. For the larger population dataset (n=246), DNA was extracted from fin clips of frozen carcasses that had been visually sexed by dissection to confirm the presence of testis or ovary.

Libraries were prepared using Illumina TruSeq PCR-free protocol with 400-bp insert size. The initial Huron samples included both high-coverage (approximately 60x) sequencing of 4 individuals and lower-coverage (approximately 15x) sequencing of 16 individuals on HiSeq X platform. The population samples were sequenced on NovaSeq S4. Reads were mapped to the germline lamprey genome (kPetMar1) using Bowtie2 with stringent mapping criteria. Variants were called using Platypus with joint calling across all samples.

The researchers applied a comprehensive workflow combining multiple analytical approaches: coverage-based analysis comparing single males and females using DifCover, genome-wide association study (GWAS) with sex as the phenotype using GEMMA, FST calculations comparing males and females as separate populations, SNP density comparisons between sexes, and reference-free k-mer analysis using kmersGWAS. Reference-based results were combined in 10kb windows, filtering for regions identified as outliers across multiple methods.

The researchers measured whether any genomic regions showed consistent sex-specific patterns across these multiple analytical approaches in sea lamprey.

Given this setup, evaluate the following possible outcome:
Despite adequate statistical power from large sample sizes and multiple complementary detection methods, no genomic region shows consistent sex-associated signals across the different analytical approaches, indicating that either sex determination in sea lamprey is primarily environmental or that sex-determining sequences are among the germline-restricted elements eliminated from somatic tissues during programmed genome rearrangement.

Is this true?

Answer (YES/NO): YES